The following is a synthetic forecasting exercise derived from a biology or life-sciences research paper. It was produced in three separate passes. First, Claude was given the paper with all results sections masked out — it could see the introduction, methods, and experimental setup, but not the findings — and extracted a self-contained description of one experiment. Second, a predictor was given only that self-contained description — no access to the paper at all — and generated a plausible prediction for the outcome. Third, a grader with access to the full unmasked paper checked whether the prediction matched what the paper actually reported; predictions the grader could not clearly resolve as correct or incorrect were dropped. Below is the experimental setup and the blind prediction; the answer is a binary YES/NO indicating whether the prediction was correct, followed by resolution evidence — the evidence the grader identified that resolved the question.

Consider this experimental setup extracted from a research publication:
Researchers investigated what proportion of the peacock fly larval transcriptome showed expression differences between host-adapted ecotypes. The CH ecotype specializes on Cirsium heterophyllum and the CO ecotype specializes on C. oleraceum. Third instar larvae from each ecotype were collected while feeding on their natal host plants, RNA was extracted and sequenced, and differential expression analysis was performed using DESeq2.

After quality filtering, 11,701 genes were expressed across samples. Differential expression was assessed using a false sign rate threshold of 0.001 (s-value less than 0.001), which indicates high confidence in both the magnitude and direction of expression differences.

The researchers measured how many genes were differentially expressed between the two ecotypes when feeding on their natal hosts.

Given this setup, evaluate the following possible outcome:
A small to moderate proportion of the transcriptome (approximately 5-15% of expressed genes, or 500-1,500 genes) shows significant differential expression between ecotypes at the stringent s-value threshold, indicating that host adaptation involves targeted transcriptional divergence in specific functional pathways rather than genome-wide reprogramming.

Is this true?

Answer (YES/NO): YES